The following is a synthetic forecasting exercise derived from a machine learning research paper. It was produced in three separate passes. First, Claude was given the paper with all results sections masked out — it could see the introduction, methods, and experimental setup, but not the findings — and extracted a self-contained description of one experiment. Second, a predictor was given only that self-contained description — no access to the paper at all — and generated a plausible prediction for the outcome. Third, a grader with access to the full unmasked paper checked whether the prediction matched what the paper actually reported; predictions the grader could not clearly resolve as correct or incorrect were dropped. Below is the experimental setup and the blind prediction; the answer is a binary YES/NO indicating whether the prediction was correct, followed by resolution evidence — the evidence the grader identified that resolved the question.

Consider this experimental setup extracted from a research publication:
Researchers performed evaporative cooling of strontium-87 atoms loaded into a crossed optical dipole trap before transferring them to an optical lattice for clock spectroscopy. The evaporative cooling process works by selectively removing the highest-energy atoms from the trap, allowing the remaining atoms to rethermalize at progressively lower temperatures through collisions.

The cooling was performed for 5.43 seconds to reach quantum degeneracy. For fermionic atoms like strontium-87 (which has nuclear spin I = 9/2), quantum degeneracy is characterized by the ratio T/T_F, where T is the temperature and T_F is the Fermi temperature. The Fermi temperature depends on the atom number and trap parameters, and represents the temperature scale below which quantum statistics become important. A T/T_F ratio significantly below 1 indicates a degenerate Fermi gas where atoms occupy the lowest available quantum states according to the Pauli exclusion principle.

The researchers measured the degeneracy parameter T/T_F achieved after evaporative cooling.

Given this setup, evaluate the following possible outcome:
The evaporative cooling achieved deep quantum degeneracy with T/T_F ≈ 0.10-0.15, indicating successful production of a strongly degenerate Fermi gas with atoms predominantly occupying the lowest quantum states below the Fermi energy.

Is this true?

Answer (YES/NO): NO